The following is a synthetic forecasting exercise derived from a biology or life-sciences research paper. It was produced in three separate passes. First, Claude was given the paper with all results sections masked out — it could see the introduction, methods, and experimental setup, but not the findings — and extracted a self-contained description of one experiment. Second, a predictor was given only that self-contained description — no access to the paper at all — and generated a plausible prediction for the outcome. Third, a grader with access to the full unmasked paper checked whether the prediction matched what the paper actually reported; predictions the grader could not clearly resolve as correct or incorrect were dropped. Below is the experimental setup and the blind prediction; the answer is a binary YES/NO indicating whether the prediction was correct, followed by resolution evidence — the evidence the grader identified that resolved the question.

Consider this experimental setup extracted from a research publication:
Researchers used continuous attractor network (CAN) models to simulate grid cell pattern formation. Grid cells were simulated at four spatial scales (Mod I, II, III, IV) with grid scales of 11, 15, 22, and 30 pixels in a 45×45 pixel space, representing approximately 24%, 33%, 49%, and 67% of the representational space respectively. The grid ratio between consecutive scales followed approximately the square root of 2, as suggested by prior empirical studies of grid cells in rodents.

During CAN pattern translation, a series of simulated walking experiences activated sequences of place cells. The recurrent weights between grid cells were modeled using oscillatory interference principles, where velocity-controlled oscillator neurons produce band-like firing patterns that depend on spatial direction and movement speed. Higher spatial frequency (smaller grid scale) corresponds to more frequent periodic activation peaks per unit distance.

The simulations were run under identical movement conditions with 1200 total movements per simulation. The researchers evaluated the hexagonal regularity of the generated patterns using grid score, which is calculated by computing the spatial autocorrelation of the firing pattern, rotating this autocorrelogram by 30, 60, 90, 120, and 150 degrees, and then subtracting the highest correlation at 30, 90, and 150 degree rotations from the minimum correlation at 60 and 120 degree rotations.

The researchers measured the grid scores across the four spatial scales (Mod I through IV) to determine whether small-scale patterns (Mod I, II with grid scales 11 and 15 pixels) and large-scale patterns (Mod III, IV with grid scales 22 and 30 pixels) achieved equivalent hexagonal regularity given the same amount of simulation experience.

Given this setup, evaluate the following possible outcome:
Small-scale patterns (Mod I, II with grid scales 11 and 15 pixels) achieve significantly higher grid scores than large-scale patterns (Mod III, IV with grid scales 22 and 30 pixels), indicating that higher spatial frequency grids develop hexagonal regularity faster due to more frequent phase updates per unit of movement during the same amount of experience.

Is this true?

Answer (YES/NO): NO